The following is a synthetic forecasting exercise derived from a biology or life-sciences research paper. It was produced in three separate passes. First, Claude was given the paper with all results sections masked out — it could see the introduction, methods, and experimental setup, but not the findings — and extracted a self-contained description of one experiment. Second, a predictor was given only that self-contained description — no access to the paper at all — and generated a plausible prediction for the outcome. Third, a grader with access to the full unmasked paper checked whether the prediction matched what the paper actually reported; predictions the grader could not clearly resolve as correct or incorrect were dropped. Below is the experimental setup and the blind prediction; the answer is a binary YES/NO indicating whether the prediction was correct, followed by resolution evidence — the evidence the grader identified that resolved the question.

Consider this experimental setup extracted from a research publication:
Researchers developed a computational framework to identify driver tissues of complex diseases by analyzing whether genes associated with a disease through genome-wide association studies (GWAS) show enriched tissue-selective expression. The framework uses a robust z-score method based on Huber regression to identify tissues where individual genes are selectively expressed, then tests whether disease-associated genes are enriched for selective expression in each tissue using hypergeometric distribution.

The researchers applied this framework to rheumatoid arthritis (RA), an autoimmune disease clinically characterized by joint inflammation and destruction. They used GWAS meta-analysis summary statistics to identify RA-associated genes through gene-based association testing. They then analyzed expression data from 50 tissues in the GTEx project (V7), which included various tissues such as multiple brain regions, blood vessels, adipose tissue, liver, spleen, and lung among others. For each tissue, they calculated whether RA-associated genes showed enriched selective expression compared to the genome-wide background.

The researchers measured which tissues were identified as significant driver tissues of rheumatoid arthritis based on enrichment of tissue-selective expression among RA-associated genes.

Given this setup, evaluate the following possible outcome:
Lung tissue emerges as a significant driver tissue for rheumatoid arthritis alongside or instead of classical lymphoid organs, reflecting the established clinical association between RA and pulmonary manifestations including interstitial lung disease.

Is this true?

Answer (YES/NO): YES